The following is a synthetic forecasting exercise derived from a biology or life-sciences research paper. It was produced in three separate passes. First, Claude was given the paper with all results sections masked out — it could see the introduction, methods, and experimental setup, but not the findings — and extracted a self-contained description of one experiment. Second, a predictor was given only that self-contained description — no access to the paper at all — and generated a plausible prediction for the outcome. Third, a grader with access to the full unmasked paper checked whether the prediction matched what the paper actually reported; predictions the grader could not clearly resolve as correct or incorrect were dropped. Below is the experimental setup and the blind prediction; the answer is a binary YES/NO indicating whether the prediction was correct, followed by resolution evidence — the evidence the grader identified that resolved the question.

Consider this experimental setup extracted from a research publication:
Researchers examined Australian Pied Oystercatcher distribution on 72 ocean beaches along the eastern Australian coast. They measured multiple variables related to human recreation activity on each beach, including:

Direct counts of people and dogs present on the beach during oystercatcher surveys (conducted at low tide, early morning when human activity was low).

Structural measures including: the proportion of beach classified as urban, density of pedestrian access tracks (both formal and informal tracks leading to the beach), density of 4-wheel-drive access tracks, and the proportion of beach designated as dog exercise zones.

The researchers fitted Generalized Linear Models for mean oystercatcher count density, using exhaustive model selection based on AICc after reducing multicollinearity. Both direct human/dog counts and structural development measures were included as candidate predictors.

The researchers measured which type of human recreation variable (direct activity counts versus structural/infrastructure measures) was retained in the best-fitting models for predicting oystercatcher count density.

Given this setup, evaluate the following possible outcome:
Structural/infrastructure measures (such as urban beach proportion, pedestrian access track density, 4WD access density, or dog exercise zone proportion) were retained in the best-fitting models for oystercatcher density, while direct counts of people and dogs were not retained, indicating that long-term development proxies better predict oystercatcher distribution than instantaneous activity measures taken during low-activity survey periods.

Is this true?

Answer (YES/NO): YES